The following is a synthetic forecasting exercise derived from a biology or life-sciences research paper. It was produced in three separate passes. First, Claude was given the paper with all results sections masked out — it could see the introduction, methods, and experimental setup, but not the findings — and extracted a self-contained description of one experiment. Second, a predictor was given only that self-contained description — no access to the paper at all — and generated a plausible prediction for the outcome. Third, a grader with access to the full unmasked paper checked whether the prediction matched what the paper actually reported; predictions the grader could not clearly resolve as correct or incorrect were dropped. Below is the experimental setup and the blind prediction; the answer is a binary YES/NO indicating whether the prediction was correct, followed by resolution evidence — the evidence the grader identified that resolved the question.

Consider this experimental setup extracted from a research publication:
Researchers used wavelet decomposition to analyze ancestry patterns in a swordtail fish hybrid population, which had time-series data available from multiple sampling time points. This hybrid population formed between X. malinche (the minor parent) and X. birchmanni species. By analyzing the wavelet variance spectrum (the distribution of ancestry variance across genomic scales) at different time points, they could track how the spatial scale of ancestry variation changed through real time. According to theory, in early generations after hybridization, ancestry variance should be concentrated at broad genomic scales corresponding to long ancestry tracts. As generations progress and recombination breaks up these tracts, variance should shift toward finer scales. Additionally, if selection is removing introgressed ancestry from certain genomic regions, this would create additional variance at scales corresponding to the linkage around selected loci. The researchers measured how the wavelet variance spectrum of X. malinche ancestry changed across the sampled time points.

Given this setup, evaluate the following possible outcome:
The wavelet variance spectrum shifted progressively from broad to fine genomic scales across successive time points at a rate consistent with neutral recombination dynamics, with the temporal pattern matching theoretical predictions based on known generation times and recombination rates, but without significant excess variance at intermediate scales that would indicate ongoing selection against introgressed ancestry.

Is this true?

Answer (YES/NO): NO